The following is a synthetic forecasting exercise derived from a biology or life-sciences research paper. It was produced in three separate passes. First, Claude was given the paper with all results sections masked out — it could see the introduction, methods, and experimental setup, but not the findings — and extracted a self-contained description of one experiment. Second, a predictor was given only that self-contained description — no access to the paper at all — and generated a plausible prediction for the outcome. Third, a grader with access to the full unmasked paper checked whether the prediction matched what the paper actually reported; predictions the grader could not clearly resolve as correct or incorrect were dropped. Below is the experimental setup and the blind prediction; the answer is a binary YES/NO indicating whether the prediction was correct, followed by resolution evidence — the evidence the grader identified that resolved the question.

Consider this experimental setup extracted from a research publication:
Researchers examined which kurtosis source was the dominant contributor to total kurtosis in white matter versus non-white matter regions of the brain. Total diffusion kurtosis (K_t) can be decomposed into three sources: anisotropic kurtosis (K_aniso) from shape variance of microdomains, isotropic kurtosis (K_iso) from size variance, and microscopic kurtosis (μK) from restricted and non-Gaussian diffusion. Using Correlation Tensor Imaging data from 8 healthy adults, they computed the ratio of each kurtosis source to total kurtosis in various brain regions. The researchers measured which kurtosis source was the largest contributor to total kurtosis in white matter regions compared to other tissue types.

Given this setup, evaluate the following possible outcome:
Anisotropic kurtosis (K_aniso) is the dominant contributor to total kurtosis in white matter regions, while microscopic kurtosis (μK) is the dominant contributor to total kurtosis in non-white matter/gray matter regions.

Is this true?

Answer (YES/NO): NO